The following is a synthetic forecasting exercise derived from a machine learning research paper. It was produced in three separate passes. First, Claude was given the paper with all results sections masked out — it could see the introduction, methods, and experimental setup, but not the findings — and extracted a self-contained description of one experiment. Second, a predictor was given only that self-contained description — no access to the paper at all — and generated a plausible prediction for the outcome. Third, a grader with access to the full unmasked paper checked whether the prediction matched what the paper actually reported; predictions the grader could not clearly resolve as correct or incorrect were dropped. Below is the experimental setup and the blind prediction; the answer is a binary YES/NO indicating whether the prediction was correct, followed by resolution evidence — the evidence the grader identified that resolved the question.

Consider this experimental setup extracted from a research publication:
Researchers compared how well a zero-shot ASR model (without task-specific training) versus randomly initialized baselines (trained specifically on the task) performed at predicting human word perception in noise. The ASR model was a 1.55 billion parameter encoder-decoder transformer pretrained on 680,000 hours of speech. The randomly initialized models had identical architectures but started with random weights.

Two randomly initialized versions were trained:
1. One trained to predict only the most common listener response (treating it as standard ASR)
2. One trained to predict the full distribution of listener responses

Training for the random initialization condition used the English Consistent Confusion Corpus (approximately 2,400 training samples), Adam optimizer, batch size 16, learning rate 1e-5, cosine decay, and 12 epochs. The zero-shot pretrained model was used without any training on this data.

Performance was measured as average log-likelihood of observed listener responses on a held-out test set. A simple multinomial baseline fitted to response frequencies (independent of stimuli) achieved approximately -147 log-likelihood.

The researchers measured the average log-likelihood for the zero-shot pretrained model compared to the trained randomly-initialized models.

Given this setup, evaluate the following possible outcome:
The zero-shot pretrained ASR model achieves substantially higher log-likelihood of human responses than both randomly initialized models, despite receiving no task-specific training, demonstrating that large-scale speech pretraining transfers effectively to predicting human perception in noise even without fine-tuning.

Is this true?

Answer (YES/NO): YES